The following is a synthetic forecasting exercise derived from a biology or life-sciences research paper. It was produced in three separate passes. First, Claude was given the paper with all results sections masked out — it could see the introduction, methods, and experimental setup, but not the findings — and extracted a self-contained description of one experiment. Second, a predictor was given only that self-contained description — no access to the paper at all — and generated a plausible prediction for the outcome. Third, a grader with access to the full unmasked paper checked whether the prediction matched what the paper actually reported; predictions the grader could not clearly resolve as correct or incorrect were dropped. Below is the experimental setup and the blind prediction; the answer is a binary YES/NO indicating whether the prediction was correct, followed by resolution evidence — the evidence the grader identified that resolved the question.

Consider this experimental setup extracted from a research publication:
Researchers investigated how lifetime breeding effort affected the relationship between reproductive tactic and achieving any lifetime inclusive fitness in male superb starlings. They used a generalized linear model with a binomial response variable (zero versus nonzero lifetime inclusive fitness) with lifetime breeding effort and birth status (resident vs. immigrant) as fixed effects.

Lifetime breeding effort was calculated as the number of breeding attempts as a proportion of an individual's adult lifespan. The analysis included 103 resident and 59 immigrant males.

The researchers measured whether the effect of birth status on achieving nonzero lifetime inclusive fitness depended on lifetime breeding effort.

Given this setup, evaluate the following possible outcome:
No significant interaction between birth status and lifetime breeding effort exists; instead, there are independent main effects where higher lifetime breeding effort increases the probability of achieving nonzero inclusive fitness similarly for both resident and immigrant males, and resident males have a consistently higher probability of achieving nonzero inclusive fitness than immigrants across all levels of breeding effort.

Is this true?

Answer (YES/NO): NO